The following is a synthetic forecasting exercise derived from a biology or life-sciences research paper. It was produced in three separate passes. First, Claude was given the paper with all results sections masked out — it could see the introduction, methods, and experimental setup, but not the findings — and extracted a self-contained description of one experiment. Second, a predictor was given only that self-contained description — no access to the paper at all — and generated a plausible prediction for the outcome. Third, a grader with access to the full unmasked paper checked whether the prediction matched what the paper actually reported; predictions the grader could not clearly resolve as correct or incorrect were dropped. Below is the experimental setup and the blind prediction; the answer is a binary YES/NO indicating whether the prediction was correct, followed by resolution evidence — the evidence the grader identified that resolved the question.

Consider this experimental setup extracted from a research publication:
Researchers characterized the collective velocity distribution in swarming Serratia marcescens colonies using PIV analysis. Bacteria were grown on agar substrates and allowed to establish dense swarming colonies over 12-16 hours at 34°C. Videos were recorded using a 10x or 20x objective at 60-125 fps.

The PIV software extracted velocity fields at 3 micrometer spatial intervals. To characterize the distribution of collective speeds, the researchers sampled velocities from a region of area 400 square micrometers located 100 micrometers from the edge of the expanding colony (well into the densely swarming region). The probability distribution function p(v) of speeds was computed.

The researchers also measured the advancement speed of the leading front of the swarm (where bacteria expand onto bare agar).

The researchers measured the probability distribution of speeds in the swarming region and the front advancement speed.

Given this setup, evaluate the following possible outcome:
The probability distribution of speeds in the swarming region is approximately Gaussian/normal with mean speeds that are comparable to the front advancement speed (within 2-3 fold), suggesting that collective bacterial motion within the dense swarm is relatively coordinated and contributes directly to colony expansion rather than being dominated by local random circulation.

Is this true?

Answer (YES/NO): NO